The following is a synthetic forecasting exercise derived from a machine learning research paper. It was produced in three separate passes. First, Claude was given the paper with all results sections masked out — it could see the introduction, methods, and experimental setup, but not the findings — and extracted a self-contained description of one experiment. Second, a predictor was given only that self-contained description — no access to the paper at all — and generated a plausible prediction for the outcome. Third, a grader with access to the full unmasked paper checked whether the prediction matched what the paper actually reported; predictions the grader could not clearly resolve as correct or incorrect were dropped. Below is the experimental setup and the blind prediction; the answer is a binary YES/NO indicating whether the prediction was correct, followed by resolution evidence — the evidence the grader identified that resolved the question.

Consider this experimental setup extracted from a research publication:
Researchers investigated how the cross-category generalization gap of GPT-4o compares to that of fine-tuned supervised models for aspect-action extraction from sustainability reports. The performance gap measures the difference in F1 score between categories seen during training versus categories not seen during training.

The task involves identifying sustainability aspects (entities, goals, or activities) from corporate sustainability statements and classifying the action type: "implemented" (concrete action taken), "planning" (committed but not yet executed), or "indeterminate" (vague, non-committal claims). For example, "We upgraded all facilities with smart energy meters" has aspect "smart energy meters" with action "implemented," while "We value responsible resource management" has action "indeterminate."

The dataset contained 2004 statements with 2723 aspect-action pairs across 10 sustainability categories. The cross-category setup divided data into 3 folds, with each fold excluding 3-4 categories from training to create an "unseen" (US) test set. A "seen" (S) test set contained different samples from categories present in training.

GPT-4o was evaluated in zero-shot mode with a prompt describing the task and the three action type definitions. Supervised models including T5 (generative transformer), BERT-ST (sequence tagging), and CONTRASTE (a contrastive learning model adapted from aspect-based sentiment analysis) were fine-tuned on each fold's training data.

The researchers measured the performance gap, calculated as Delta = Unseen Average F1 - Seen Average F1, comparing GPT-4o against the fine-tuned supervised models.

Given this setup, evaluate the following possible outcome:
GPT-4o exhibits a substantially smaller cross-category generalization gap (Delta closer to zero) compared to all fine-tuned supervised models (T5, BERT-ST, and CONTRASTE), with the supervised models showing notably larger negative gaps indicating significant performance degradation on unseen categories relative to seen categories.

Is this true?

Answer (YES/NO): YES